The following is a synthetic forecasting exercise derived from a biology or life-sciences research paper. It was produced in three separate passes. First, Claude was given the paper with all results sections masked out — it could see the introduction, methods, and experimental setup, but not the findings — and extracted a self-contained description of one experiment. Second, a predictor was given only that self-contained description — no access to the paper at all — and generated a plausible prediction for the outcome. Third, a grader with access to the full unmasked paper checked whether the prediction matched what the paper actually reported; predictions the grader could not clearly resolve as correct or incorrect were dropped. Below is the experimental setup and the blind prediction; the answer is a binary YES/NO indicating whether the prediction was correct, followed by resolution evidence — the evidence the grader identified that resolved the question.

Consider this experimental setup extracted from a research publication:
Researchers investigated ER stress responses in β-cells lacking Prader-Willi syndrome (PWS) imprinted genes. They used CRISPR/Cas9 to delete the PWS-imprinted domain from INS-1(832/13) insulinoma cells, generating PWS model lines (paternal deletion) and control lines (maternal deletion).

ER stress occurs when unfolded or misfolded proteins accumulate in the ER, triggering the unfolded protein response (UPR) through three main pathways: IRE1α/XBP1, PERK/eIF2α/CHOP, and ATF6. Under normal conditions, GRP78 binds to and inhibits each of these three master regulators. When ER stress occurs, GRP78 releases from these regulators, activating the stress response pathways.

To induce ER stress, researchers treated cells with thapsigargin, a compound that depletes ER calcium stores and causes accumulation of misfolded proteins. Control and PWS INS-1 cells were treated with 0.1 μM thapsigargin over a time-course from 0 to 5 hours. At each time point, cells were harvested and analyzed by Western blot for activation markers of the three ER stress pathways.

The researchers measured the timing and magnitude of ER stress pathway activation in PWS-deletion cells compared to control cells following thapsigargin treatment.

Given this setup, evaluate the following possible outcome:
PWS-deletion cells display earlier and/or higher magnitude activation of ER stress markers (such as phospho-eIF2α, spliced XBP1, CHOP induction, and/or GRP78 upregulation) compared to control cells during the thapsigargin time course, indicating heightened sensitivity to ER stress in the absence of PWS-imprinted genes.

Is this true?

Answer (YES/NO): YES